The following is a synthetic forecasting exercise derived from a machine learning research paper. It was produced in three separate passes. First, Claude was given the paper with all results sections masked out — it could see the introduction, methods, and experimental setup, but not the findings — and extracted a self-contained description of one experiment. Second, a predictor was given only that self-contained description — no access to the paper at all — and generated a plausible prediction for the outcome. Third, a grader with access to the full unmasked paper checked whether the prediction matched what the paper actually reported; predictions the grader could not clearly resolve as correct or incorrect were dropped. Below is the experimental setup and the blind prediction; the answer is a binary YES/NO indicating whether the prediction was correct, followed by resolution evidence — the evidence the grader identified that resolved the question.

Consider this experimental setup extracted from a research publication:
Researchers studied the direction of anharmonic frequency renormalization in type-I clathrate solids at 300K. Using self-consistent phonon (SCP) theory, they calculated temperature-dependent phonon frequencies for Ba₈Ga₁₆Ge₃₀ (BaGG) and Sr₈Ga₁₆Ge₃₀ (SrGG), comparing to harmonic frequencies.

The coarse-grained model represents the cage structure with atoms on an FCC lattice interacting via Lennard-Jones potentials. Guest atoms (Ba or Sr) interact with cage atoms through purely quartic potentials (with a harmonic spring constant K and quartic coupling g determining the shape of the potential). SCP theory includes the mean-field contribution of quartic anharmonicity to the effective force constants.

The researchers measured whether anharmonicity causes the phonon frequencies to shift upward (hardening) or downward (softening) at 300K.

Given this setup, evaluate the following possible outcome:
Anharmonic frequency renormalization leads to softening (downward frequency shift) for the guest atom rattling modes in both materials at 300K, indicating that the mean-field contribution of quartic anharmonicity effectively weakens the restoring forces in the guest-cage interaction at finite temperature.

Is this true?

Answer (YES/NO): NO